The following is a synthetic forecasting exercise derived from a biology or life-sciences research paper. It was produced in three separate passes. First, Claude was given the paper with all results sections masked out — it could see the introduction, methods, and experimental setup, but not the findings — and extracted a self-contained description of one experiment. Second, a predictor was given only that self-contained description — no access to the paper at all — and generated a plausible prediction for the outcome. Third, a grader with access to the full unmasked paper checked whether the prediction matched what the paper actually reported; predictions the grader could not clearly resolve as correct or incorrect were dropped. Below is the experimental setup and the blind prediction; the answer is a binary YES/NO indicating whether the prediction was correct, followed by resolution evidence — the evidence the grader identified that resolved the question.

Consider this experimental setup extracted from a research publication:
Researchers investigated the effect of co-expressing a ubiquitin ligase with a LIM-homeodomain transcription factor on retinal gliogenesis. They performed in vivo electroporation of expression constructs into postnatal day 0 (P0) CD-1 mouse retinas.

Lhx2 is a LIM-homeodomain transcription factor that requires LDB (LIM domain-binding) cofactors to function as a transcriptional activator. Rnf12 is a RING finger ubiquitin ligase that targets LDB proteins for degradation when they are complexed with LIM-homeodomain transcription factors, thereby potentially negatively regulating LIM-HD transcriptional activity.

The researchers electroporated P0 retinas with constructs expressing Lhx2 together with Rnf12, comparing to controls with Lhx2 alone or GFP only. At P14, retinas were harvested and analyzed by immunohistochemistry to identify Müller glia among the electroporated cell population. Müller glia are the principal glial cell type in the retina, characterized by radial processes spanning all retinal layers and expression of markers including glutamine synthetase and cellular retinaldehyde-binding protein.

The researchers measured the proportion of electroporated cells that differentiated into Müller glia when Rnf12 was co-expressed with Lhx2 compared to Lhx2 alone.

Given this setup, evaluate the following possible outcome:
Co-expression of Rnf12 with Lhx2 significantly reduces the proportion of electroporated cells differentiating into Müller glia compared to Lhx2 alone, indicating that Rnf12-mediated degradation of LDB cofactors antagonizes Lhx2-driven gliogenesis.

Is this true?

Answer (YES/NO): NO